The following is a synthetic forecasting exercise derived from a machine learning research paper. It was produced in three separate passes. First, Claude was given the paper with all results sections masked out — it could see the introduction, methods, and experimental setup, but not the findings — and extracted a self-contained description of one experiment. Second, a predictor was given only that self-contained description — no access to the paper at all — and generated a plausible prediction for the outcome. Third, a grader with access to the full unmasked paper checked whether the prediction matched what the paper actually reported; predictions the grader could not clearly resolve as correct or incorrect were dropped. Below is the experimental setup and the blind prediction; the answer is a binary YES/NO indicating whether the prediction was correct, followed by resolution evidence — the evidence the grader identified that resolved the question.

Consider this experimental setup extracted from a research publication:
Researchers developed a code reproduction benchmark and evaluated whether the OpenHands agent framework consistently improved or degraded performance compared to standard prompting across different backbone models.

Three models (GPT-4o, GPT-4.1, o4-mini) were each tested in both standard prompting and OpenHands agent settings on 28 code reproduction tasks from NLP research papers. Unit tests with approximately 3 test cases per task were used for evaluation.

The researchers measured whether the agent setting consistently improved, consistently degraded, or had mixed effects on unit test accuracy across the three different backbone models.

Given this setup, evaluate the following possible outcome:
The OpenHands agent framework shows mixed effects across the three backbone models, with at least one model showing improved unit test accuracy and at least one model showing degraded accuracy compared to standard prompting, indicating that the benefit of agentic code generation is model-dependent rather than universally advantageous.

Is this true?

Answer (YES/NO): NO